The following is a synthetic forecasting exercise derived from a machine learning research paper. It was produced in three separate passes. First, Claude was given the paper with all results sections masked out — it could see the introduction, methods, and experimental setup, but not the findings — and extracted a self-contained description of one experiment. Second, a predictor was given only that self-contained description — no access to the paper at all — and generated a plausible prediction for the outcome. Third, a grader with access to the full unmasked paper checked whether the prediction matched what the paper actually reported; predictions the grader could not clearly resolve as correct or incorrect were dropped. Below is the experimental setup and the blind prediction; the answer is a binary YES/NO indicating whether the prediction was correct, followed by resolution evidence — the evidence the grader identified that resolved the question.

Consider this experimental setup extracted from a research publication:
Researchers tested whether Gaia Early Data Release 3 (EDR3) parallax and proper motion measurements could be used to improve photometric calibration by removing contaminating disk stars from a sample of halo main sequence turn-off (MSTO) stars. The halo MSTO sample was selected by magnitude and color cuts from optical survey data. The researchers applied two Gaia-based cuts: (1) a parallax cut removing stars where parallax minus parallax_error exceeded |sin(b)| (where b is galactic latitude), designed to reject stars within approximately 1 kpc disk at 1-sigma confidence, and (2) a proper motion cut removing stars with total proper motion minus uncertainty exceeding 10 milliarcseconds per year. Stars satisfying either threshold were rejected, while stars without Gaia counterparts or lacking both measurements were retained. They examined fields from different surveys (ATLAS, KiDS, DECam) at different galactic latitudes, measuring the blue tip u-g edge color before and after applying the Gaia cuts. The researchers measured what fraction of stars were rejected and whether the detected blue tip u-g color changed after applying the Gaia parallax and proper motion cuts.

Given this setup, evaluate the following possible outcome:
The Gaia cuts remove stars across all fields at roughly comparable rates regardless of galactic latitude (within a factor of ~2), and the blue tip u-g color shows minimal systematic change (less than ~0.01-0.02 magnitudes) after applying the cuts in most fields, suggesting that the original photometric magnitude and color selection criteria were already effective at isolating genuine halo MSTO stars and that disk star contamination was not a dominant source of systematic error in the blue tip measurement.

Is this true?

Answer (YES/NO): NO